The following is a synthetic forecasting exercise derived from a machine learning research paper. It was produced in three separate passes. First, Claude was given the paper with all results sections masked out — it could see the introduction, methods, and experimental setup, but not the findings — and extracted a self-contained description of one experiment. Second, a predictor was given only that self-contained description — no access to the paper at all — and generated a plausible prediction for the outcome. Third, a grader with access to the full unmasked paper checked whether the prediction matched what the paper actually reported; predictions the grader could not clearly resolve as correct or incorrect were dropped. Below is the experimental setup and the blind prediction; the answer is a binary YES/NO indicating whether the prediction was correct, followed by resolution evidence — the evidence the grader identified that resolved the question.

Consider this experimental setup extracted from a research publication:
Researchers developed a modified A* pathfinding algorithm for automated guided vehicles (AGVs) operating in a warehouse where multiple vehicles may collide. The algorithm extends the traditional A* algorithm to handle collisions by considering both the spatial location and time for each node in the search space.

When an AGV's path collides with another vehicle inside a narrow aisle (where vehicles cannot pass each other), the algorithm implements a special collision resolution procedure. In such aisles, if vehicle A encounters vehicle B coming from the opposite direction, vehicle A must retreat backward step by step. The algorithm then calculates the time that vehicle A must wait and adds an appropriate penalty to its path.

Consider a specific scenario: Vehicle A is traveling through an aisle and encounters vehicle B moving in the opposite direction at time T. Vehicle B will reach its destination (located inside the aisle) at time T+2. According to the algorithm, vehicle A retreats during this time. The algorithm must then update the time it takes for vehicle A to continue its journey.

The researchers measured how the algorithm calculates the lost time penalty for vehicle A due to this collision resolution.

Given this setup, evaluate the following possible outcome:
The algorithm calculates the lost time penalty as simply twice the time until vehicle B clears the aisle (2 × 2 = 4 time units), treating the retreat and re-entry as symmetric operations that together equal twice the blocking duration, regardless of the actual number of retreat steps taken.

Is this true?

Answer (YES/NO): YES